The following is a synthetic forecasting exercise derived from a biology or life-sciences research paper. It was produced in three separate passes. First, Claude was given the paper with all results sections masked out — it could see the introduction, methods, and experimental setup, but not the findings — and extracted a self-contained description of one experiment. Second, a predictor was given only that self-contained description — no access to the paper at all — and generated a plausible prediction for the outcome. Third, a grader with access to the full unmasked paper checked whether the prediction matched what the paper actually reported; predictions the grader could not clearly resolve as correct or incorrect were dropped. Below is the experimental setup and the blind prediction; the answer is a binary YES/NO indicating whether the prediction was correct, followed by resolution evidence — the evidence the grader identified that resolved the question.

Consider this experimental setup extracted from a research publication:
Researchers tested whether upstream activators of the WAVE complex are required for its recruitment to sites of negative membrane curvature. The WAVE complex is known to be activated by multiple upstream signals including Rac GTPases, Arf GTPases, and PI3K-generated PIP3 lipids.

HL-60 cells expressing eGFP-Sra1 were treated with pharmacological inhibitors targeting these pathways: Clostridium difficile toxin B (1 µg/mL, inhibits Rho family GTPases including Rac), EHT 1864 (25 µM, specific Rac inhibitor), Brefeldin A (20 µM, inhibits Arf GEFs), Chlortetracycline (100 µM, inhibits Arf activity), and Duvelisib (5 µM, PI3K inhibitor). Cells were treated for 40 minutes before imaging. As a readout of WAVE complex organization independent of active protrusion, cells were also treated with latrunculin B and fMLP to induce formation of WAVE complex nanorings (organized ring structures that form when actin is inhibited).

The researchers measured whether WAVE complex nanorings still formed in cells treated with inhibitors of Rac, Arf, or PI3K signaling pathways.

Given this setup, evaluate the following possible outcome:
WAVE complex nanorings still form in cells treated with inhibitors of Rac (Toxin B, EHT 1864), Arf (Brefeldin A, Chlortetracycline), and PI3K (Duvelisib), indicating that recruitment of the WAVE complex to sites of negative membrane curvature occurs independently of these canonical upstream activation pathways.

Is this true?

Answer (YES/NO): NO